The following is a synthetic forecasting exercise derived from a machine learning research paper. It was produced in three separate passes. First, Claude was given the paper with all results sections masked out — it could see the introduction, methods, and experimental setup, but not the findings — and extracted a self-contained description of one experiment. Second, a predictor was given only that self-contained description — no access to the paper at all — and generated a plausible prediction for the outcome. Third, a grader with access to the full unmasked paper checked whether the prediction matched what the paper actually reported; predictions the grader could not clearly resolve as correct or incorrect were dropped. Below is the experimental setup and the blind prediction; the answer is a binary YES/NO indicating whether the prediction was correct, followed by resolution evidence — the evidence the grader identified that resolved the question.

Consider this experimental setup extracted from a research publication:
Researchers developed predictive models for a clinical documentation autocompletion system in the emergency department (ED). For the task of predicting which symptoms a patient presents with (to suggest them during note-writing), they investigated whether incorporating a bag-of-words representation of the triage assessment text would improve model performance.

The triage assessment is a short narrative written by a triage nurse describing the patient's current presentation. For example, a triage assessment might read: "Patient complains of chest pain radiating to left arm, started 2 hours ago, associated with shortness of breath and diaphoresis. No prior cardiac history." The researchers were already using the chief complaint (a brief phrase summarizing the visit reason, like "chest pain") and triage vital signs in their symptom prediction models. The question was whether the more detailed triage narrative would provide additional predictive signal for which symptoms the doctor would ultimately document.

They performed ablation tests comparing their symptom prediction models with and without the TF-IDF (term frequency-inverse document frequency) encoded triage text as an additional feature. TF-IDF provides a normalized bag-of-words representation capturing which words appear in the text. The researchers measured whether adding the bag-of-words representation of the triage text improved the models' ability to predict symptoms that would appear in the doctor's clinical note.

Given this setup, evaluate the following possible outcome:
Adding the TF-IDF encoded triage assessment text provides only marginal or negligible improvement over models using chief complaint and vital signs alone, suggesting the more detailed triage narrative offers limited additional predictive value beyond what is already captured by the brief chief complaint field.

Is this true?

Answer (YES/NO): YES